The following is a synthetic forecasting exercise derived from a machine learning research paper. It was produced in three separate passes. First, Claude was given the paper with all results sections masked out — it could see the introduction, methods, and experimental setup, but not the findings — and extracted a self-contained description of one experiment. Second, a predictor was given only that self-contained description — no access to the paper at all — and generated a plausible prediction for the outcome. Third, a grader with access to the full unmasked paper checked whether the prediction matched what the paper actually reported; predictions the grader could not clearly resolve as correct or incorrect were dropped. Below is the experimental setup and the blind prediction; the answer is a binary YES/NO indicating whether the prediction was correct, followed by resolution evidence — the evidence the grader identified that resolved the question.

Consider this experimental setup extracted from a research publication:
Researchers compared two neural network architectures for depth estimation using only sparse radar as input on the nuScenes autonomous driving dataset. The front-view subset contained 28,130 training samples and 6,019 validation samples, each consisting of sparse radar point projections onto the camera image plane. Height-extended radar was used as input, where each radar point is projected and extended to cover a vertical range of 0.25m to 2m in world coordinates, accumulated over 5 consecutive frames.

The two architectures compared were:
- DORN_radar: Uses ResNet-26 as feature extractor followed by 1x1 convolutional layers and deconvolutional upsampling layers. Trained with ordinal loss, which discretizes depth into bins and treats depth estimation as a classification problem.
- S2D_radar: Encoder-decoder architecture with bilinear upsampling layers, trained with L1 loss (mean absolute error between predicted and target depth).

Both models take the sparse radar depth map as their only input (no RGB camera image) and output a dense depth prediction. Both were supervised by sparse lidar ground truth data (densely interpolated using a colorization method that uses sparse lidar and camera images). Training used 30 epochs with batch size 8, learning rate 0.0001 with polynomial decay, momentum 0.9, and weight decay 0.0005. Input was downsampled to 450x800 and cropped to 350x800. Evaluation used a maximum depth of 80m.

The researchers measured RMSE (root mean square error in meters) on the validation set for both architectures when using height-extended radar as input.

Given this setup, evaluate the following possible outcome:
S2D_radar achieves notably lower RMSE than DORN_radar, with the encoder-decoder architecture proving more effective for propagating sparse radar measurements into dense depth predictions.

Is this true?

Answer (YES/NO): NO